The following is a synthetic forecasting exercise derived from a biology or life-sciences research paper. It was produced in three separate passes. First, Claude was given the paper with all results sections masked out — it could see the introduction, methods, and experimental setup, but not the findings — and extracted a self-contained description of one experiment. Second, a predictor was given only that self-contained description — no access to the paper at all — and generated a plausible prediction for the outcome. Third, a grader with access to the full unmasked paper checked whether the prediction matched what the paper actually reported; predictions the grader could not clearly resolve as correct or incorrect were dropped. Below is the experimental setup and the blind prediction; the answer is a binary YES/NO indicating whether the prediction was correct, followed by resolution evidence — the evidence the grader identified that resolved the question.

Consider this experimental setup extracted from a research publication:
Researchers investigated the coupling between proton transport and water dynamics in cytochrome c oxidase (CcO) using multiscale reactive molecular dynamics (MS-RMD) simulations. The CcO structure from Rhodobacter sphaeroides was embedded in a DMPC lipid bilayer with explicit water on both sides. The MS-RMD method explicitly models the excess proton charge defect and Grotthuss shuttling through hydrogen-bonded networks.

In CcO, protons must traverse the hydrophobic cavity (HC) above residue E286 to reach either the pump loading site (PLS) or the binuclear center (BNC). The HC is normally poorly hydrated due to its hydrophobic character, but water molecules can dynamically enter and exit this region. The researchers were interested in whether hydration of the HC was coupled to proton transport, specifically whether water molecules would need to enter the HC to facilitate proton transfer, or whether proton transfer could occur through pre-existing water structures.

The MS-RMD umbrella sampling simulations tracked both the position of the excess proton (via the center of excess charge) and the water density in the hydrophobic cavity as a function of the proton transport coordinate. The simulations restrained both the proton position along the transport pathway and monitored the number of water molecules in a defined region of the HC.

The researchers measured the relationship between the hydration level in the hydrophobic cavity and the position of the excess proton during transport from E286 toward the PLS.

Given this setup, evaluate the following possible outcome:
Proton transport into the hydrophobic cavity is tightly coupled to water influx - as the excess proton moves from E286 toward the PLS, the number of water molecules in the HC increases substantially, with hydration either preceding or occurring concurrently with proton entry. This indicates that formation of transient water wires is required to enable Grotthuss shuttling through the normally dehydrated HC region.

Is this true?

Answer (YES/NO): YES